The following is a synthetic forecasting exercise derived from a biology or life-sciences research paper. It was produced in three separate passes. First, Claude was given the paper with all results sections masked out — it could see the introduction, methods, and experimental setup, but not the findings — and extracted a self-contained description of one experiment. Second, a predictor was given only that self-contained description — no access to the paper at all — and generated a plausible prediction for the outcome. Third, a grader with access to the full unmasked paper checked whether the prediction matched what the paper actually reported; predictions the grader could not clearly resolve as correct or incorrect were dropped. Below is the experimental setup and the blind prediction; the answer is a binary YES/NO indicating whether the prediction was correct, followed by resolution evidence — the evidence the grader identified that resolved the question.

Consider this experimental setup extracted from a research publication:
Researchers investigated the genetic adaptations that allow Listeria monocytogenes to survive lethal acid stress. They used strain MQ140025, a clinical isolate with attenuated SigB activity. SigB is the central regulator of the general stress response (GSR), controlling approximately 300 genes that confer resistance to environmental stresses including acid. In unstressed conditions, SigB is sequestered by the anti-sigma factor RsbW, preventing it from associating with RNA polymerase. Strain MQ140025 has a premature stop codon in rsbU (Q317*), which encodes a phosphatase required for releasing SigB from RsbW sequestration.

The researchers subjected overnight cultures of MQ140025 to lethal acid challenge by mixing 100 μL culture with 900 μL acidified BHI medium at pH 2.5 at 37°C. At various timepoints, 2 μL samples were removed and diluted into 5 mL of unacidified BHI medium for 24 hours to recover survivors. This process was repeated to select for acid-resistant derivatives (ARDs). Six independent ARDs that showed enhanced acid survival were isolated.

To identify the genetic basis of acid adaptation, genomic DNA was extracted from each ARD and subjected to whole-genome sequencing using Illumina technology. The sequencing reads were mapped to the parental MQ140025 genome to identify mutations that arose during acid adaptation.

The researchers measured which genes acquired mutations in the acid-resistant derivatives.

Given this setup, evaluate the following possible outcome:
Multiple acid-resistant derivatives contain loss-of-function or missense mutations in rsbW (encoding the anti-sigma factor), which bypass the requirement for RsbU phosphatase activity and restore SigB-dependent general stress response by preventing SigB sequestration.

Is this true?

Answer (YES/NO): NO